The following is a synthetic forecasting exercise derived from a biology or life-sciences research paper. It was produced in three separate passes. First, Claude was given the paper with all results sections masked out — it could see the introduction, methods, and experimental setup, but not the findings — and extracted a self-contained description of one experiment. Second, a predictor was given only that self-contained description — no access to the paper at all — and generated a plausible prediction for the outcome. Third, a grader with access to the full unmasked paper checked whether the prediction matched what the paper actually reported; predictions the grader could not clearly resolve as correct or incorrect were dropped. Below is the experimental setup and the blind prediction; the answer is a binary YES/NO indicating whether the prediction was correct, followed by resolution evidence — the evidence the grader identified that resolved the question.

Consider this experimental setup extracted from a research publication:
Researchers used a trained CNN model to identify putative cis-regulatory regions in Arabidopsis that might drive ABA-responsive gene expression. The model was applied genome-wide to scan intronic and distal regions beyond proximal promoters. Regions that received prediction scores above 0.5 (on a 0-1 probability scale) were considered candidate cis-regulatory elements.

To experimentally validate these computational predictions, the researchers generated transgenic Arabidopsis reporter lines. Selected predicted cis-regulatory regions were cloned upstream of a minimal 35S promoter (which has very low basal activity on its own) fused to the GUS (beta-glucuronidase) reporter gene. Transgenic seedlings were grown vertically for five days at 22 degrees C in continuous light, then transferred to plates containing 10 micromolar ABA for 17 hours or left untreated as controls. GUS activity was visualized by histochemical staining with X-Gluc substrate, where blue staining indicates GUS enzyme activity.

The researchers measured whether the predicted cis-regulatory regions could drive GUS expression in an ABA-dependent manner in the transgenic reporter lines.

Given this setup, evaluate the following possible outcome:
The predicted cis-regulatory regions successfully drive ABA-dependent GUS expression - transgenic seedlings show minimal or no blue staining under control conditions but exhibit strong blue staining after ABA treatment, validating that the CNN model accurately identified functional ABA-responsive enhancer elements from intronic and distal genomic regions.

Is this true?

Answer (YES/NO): NO